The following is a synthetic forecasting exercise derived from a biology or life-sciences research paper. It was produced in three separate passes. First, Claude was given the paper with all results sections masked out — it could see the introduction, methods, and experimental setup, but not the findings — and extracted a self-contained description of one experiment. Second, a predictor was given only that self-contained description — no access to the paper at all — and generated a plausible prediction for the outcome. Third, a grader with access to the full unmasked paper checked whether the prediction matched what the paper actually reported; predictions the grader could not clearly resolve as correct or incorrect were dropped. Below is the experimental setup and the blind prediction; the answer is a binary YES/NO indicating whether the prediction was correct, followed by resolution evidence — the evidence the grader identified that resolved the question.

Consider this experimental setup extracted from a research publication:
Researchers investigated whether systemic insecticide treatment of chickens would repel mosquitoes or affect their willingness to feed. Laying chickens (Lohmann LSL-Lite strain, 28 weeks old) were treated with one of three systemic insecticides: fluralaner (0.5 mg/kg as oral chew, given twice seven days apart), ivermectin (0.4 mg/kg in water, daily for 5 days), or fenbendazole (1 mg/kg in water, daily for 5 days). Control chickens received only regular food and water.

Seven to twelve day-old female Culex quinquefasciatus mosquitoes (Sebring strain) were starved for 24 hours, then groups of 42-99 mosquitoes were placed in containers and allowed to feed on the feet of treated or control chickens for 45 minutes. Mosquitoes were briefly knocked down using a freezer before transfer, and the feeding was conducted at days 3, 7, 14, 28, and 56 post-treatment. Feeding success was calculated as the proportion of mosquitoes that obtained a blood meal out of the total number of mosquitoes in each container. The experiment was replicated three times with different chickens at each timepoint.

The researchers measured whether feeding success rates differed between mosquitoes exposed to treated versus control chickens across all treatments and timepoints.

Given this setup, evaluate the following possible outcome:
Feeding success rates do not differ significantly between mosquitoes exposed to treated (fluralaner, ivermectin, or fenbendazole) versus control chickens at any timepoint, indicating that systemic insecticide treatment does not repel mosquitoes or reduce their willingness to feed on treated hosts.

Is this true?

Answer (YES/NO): YES